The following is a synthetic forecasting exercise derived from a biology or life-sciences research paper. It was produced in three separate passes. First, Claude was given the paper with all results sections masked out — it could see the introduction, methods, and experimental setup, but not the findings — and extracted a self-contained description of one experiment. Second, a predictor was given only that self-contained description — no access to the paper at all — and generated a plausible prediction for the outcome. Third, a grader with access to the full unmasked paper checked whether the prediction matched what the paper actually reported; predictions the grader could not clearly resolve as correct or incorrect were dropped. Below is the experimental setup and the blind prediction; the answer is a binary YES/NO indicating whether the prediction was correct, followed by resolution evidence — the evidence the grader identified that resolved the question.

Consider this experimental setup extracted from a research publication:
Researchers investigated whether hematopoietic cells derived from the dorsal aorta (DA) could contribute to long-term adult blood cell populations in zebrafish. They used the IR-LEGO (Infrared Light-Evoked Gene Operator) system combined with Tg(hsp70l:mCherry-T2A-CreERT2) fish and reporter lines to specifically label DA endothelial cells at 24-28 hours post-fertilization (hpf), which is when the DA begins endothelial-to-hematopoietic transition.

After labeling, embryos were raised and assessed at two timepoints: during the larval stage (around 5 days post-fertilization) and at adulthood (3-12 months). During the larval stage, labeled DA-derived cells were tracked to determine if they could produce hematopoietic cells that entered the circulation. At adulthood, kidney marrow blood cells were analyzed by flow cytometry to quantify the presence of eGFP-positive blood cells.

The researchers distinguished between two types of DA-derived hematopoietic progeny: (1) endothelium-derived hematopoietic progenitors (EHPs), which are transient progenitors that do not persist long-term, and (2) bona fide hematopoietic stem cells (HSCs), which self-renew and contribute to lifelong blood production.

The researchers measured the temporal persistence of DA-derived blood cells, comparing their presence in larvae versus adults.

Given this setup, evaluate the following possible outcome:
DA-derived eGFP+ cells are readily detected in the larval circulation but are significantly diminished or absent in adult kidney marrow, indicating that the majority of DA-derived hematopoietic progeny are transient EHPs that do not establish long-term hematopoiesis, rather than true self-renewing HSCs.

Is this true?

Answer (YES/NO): YES